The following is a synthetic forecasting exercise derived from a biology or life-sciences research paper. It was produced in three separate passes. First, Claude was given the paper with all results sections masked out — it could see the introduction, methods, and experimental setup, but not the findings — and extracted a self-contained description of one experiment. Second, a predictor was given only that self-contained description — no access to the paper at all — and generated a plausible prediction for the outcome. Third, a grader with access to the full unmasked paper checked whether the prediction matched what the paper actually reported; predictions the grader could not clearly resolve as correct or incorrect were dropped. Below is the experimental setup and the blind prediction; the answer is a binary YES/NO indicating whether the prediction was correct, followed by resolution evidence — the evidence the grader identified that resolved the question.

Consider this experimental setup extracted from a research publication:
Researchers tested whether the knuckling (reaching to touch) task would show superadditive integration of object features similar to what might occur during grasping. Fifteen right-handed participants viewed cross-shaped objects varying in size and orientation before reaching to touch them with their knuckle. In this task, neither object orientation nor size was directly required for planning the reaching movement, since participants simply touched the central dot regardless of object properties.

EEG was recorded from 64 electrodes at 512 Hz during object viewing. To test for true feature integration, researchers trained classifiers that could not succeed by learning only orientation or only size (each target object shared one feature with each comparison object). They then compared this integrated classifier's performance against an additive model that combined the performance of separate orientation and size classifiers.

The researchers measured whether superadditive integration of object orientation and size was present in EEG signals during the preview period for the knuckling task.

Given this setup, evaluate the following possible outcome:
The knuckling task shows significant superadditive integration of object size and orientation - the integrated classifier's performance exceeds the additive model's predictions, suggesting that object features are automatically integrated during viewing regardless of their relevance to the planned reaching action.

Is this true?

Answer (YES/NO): NO